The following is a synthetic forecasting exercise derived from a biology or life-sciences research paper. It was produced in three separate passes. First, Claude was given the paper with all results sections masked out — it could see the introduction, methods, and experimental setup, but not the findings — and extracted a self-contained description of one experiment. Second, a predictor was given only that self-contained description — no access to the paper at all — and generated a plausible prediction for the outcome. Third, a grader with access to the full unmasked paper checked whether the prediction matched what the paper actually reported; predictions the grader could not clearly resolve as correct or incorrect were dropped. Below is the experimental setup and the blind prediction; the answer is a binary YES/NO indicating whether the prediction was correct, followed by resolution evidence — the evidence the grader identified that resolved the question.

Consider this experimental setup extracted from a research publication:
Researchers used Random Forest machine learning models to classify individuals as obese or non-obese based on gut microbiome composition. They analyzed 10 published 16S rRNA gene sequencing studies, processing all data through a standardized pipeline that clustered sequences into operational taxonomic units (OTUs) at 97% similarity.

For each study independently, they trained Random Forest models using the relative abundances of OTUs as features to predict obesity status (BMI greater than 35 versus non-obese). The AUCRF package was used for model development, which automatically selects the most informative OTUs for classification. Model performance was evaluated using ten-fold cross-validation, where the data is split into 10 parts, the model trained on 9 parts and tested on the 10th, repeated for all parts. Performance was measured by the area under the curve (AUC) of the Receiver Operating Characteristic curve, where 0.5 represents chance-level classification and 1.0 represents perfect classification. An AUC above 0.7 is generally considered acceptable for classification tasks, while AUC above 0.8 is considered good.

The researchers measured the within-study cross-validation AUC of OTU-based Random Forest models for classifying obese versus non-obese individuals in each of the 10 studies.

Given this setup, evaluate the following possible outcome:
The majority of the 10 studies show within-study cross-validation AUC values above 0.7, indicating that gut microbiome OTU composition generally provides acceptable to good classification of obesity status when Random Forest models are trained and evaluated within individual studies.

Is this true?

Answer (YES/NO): NO